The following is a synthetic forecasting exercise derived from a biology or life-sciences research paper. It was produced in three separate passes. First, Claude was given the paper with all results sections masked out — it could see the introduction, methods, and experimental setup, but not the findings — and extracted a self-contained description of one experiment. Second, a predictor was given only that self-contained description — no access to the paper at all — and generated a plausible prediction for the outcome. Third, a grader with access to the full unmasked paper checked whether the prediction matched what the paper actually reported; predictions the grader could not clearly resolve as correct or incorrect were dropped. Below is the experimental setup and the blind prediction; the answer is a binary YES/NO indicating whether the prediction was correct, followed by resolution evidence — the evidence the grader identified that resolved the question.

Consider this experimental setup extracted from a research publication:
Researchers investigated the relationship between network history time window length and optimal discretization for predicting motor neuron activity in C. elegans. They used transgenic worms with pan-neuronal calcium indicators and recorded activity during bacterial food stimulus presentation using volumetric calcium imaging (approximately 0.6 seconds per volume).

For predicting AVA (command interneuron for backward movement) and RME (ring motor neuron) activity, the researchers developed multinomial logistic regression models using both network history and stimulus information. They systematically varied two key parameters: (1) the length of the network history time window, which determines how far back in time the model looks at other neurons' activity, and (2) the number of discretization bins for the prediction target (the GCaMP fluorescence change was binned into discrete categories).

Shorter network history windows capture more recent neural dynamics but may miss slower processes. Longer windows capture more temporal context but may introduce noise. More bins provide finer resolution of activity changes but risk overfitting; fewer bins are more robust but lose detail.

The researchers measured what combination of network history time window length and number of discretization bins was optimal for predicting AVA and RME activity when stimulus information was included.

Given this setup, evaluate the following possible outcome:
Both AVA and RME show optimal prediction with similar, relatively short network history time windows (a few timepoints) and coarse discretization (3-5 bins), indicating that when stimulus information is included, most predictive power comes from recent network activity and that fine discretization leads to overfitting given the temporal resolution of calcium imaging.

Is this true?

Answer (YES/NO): NO